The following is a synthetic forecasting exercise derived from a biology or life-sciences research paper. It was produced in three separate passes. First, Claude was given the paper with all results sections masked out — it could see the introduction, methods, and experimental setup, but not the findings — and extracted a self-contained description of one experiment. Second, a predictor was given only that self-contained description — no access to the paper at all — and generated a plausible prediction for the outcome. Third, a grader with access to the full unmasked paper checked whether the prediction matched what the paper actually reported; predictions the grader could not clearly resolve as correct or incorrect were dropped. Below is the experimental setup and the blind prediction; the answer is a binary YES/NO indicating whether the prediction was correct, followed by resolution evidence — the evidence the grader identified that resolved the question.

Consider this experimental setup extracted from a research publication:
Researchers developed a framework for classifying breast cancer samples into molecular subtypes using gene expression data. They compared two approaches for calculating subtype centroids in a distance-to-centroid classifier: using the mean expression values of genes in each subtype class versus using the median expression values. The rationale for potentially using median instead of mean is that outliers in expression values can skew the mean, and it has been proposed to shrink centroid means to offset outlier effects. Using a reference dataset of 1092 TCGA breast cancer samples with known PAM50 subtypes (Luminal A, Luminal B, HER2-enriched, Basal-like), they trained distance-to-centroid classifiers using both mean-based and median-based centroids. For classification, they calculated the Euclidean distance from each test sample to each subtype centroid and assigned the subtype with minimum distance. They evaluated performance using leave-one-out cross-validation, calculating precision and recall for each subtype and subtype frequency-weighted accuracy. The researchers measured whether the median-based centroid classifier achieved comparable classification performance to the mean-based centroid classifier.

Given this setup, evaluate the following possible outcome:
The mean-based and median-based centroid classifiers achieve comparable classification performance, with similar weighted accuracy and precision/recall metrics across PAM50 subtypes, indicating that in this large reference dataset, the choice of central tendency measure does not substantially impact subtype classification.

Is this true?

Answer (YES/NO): YES